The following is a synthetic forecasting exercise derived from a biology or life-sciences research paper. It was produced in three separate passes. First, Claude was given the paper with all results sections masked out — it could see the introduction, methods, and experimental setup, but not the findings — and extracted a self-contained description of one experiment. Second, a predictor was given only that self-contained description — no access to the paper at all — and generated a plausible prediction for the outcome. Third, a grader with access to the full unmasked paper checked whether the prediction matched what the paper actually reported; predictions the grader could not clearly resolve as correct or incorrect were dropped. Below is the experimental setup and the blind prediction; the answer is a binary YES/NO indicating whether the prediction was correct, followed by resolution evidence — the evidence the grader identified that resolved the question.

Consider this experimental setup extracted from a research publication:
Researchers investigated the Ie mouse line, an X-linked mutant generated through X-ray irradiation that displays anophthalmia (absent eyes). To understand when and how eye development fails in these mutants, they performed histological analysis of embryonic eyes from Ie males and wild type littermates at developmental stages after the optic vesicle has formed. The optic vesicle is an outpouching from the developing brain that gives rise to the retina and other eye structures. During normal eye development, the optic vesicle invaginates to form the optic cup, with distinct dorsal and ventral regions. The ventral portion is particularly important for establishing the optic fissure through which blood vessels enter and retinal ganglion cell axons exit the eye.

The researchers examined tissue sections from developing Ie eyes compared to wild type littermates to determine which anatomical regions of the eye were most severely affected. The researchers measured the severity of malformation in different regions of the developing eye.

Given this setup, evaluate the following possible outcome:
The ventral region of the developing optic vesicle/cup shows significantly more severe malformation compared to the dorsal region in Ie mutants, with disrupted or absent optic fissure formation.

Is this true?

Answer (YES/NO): YES